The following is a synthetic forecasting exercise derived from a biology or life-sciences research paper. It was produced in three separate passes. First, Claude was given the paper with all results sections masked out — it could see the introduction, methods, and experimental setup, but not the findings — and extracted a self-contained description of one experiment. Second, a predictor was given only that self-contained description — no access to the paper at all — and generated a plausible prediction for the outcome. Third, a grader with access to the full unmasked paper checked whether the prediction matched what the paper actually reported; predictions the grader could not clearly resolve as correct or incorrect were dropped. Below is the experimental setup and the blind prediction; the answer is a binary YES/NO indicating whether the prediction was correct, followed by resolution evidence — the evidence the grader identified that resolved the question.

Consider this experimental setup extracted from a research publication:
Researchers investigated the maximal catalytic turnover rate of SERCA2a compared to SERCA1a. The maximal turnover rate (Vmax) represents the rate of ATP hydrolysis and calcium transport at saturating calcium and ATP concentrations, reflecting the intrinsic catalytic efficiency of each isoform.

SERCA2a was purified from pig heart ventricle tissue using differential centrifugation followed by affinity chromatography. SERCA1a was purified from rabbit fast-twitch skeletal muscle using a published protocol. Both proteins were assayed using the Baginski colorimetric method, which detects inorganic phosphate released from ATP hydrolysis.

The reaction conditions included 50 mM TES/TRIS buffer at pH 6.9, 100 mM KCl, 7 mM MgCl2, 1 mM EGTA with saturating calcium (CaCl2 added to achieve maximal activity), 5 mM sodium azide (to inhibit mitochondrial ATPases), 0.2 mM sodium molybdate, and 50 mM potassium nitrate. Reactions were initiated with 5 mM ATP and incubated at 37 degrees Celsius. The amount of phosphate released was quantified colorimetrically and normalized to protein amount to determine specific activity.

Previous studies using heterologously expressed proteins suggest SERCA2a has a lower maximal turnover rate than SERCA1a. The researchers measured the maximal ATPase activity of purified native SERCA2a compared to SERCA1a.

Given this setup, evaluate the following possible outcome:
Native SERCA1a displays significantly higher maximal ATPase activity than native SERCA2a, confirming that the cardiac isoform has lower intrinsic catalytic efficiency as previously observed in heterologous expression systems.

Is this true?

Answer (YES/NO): YES